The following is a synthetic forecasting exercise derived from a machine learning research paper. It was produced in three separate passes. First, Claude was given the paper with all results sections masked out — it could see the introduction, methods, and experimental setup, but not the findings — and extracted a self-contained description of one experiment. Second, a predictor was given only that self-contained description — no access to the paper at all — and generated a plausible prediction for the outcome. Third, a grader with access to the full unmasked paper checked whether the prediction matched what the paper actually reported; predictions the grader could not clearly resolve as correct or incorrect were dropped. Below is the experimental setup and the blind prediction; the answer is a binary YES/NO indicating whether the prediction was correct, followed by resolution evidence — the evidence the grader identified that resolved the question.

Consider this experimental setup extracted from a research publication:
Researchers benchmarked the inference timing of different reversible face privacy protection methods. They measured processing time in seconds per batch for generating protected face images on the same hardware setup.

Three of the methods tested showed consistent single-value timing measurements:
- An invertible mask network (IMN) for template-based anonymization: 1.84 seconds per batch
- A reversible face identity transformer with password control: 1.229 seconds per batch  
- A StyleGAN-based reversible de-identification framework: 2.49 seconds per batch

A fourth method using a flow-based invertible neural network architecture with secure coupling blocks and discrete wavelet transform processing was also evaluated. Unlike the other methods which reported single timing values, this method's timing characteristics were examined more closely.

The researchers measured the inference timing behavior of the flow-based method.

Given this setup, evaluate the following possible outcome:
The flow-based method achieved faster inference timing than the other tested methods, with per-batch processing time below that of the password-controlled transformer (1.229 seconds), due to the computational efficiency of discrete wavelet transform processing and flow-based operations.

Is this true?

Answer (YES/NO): YES